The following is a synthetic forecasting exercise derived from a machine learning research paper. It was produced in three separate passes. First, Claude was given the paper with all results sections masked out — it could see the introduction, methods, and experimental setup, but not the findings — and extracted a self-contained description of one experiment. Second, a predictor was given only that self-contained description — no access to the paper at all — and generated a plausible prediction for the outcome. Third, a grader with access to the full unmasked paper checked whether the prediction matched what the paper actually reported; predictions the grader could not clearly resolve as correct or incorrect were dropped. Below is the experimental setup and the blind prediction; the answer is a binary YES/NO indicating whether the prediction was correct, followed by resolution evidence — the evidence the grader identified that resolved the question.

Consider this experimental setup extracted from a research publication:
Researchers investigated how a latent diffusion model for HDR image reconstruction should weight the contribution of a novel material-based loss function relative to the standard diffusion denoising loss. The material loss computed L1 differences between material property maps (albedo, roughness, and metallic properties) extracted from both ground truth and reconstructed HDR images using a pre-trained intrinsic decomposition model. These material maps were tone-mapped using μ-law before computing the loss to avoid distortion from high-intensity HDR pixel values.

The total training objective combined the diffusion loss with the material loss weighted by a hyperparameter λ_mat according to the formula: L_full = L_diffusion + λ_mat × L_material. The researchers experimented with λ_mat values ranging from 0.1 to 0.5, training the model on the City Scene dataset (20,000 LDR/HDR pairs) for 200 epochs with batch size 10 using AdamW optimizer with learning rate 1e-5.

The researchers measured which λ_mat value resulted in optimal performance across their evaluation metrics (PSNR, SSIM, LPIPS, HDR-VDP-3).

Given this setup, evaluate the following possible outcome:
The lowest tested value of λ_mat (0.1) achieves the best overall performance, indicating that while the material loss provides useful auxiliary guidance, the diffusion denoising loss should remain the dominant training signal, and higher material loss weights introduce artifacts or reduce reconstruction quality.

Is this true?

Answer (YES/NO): NO